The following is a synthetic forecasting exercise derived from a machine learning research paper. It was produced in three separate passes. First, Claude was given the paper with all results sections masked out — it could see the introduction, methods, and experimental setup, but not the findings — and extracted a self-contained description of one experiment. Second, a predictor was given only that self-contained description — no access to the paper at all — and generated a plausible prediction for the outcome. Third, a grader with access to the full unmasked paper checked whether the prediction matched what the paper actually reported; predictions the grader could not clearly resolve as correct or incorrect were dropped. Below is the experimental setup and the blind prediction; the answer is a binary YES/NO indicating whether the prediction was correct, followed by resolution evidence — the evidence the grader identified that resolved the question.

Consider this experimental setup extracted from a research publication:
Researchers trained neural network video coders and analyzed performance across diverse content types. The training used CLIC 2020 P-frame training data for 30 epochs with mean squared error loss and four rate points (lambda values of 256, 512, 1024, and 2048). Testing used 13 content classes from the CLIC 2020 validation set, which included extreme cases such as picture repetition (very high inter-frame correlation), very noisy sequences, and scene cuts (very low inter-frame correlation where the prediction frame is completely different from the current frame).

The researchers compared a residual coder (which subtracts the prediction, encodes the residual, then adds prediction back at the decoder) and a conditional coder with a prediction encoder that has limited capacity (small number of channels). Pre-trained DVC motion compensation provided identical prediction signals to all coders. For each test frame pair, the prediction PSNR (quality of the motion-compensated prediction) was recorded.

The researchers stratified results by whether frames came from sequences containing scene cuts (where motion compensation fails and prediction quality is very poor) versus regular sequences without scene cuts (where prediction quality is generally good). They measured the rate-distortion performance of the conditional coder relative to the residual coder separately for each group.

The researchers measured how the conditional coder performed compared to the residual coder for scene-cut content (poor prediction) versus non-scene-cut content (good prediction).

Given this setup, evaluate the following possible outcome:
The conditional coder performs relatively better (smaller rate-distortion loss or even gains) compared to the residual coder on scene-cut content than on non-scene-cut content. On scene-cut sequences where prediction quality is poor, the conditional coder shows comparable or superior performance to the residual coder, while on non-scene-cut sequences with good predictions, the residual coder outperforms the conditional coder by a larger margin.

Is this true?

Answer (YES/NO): YES